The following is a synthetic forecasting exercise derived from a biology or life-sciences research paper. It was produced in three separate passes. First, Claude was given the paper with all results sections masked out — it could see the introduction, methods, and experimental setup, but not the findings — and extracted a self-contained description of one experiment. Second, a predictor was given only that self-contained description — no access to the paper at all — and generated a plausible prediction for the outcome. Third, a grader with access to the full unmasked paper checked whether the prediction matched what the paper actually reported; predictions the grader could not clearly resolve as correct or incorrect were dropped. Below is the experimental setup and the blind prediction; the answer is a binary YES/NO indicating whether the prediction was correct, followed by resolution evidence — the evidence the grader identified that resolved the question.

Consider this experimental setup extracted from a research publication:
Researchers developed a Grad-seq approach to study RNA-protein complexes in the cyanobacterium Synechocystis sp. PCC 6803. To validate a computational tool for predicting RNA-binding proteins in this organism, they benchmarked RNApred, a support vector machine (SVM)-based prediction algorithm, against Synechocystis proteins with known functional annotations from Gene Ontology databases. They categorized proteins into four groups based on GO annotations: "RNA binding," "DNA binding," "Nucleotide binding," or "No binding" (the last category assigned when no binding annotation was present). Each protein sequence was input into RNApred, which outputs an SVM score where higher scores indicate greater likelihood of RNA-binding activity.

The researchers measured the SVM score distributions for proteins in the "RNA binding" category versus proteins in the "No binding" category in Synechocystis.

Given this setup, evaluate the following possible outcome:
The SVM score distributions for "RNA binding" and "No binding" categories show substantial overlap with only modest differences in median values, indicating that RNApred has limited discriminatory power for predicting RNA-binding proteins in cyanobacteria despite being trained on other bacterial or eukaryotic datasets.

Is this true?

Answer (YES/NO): NO